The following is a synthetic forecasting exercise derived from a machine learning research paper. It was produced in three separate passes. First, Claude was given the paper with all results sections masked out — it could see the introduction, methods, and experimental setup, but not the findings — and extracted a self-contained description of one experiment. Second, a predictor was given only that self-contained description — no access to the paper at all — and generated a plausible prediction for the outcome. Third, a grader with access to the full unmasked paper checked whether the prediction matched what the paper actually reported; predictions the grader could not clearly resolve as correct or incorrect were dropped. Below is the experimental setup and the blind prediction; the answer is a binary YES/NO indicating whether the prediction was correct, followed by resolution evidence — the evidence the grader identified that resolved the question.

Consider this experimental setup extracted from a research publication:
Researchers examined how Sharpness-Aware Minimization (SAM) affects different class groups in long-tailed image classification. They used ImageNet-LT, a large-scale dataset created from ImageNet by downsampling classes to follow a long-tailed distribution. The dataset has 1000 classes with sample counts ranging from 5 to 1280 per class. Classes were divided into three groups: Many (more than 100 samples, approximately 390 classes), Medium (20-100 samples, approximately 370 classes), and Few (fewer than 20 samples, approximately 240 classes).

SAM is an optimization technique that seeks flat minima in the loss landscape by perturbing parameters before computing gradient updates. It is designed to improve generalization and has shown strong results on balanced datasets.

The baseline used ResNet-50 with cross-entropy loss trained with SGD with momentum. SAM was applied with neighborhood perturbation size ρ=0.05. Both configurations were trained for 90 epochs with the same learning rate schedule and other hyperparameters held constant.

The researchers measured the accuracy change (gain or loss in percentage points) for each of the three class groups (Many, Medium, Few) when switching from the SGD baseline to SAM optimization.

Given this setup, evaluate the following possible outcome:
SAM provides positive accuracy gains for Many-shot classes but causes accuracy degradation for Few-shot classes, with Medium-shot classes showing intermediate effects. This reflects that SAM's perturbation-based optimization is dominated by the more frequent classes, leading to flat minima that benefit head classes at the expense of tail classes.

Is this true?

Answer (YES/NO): NO